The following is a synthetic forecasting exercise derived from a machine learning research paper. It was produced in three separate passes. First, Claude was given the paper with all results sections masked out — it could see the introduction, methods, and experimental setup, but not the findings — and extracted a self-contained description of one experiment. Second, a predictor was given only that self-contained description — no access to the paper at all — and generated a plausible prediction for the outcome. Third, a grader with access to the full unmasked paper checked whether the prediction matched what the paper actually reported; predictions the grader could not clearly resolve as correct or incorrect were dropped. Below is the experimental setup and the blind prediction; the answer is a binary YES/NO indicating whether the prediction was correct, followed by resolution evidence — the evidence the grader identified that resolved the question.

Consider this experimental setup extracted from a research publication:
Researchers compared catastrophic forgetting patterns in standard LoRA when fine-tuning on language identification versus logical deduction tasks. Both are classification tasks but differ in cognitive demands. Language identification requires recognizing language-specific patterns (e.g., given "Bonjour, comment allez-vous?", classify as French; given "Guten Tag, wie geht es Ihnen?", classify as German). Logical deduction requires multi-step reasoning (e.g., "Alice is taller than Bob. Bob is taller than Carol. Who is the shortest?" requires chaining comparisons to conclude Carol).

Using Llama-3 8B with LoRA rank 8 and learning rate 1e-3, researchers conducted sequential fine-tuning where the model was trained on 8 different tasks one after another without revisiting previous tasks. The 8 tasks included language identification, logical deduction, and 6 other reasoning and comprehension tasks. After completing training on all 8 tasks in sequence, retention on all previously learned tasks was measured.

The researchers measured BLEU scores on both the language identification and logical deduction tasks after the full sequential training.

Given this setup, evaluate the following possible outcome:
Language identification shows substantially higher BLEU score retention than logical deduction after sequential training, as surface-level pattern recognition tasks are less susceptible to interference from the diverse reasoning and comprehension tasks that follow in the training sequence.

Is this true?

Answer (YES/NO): NO